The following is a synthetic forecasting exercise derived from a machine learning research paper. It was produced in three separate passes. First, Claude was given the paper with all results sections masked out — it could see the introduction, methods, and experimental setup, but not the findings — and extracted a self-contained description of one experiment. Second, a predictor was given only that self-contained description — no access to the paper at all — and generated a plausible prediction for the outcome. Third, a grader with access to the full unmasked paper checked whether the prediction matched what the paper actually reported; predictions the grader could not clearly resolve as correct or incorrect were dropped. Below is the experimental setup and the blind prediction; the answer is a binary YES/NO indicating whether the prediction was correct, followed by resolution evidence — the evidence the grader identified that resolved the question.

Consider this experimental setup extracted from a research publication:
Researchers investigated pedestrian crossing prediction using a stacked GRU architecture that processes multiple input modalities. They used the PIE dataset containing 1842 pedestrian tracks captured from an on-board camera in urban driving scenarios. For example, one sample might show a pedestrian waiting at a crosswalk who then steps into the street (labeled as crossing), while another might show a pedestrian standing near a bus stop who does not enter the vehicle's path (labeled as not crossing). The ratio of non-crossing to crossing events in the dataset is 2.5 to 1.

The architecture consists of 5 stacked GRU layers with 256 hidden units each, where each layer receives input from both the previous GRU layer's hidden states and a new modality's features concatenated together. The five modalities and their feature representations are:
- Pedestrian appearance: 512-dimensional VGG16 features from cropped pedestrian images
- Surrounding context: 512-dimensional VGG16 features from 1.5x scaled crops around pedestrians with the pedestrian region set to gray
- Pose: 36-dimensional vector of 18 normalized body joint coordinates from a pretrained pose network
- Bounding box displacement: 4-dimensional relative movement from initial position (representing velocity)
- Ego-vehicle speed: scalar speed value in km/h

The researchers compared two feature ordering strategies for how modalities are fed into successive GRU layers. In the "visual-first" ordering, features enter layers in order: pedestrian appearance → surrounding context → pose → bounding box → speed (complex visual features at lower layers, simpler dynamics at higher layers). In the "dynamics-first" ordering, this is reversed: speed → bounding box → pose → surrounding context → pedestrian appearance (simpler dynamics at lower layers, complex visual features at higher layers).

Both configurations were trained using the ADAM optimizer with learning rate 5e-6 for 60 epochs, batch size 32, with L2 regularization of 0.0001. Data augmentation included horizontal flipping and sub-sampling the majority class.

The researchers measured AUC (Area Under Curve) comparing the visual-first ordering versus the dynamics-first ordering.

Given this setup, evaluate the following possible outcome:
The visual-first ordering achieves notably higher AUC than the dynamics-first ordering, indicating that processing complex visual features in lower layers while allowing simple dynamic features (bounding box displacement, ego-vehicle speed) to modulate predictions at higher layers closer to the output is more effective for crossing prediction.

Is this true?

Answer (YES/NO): YES